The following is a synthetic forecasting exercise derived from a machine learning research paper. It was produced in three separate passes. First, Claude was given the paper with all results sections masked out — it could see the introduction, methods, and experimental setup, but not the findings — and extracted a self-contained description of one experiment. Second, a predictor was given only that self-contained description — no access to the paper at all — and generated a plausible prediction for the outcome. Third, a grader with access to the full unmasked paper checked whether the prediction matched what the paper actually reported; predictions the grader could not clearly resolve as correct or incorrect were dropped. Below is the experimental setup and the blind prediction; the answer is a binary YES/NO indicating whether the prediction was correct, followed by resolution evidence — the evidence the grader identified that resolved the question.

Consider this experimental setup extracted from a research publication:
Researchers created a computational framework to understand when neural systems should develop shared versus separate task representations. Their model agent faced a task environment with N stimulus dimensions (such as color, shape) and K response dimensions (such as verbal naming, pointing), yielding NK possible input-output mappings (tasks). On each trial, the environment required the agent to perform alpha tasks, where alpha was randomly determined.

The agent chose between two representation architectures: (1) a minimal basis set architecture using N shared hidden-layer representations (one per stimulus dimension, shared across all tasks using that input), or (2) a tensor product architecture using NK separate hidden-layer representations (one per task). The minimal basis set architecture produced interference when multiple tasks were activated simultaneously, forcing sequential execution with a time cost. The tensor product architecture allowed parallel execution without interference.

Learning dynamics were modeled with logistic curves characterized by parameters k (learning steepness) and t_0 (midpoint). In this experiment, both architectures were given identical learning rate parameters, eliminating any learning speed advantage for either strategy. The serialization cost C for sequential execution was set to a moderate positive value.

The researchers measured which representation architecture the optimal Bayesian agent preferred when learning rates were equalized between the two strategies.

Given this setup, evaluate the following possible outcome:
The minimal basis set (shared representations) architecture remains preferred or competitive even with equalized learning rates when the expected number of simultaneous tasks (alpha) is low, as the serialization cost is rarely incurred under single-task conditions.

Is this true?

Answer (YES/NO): NO